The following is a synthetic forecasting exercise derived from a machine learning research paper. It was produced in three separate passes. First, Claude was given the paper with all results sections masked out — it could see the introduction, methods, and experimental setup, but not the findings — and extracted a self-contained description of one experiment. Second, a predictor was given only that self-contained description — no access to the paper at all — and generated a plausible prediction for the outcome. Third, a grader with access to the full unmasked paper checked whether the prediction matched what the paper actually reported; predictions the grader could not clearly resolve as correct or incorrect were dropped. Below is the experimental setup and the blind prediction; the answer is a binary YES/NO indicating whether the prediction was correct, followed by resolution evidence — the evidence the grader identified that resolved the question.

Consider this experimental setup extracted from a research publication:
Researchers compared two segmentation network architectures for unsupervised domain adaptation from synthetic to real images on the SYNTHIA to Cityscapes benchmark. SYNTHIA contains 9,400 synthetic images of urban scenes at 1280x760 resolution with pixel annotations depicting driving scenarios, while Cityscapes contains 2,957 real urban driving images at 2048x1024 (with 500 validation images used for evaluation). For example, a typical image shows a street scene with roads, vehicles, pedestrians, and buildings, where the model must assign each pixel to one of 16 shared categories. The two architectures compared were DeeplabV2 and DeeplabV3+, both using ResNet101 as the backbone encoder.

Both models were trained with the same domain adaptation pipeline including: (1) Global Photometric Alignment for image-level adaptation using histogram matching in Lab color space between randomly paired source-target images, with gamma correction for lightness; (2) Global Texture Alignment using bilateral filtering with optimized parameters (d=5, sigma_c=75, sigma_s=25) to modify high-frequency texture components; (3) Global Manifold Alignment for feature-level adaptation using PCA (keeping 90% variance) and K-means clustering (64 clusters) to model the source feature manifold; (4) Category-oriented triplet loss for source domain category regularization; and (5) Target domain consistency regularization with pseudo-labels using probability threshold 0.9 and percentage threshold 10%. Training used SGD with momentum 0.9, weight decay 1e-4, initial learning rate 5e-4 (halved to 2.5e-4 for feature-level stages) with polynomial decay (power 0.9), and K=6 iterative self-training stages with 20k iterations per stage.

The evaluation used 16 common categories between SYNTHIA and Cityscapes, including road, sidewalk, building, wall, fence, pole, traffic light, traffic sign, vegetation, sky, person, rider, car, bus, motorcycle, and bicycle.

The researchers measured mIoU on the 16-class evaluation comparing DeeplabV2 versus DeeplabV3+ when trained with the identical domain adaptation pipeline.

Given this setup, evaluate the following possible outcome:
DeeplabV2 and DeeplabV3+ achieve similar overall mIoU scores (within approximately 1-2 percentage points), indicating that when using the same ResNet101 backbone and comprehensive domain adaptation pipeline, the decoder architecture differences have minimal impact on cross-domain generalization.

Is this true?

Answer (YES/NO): NO